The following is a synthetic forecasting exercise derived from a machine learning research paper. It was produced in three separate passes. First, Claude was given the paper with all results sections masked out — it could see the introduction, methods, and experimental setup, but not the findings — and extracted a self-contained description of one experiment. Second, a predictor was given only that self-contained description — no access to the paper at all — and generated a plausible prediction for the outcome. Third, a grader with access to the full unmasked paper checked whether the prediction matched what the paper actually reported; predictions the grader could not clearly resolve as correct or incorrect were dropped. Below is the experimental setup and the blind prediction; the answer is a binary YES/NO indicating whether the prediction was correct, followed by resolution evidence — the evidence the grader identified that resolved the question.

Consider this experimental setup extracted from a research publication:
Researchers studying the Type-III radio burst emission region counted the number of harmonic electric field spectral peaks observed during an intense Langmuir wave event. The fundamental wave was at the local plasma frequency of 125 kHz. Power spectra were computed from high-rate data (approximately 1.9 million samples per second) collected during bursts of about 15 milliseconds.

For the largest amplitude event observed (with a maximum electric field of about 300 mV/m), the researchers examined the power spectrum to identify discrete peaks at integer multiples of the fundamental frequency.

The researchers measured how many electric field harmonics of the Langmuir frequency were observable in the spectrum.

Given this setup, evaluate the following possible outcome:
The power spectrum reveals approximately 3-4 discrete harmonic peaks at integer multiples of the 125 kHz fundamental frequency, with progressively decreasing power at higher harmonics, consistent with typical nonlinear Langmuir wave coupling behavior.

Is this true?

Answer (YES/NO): NO